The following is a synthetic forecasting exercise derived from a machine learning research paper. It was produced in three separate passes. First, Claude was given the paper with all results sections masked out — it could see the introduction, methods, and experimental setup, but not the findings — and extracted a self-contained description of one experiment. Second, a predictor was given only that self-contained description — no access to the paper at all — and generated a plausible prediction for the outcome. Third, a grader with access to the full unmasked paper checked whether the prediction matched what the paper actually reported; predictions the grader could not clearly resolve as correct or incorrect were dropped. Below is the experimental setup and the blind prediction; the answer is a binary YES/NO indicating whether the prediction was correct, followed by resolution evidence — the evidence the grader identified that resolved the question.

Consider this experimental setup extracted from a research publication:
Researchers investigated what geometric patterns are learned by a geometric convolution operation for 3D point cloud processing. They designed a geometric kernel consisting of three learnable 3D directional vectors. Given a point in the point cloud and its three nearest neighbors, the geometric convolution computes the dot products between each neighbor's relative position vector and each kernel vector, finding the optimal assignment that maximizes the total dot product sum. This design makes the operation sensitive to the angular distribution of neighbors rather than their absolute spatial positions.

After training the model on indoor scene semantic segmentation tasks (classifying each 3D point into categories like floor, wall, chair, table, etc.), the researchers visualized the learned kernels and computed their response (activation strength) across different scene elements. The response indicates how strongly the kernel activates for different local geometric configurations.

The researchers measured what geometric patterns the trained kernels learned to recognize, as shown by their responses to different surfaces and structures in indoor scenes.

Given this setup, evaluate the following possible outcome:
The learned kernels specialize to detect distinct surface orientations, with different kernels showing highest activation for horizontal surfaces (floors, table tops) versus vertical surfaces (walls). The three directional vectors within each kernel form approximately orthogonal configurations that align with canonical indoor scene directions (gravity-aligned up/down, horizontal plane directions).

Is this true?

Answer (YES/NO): NO